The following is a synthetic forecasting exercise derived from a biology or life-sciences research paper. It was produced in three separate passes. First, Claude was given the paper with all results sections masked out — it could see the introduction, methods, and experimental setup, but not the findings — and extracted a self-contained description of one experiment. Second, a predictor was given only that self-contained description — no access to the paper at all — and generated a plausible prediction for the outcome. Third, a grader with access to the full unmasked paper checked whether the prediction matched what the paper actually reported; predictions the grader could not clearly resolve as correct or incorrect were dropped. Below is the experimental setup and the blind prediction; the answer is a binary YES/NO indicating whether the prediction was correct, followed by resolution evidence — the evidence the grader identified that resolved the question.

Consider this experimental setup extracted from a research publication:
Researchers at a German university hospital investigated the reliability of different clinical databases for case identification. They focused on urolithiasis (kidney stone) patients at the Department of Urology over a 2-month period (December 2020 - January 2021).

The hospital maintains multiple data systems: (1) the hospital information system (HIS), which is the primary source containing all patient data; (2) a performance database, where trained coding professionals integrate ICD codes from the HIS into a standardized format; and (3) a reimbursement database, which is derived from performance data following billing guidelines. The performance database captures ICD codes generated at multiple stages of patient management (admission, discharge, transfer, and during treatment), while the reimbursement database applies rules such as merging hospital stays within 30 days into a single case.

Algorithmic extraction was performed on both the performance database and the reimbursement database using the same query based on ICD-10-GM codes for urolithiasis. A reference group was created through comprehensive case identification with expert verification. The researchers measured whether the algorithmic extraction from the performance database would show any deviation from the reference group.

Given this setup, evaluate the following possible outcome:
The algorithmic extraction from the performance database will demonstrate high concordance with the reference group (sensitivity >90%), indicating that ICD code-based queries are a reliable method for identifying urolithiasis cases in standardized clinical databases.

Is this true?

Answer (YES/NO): YES